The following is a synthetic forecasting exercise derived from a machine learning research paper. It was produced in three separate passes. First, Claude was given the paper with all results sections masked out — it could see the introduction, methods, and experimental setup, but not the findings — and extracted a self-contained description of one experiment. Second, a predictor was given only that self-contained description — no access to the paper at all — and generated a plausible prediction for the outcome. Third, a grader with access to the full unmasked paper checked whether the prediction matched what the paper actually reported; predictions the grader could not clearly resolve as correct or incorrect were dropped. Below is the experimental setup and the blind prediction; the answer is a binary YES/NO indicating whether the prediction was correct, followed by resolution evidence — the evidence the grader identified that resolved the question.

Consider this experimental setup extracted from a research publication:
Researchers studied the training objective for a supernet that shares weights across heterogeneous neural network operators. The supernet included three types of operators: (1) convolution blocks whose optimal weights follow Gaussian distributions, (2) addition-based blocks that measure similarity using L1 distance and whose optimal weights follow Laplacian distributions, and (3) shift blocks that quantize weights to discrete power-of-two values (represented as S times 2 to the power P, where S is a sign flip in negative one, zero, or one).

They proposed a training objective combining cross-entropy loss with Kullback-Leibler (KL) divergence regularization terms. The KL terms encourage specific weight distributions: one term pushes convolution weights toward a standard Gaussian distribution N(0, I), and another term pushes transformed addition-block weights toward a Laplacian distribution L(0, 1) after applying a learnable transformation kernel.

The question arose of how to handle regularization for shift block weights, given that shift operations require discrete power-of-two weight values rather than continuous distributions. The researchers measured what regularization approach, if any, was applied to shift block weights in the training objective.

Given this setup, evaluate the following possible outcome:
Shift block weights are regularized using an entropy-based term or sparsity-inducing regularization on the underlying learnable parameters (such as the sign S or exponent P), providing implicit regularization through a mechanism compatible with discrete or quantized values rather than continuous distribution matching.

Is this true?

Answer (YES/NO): NO